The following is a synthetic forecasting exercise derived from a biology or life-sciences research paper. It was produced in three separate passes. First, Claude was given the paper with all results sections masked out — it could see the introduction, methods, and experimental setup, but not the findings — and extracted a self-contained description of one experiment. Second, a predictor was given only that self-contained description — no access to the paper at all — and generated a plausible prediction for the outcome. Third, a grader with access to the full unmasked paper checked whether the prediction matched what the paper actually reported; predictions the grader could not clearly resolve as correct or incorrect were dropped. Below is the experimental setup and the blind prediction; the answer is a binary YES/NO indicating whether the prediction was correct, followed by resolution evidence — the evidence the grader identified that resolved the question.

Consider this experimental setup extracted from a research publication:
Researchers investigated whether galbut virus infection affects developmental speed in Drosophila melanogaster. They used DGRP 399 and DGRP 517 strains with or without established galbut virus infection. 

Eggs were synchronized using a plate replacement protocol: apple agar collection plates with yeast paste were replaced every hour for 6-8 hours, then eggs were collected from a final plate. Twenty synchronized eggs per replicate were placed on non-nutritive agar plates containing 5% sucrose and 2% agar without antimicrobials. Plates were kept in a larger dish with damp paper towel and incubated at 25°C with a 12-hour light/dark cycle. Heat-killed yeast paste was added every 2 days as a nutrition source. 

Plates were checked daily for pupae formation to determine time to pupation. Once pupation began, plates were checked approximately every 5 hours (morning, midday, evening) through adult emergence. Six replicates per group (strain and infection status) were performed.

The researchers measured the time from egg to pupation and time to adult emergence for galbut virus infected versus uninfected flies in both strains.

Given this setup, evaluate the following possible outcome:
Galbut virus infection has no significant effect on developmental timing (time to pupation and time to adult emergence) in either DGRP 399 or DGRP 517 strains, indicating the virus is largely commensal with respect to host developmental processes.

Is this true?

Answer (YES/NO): NO